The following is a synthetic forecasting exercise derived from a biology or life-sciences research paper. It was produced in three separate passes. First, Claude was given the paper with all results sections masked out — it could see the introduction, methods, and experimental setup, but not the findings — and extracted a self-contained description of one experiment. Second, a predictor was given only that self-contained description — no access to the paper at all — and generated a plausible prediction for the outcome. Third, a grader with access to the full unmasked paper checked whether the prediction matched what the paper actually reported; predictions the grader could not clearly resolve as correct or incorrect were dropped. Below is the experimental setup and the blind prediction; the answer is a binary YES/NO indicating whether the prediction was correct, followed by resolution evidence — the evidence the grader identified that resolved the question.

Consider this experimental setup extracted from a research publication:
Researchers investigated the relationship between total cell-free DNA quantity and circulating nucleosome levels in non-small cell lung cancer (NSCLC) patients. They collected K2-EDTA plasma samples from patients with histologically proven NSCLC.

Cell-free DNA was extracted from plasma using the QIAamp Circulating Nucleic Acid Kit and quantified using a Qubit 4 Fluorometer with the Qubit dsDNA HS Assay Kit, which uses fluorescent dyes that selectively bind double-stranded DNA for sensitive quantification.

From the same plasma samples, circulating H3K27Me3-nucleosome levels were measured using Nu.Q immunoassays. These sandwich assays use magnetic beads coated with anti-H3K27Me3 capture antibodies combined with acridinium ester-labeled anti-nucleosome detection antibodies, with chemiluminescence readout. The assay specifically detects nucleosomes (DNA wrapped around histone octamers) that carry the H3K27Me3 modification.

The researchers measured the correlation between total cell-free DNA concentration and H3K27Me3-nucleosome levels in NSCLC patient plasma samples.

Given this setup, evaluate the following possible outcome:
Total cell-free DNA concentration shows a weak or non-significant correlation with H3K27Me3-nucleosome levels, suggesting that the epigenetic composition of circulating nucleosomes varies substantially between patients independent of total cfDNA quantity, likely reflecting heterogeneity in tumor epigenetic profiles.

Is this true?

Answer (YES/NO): NO